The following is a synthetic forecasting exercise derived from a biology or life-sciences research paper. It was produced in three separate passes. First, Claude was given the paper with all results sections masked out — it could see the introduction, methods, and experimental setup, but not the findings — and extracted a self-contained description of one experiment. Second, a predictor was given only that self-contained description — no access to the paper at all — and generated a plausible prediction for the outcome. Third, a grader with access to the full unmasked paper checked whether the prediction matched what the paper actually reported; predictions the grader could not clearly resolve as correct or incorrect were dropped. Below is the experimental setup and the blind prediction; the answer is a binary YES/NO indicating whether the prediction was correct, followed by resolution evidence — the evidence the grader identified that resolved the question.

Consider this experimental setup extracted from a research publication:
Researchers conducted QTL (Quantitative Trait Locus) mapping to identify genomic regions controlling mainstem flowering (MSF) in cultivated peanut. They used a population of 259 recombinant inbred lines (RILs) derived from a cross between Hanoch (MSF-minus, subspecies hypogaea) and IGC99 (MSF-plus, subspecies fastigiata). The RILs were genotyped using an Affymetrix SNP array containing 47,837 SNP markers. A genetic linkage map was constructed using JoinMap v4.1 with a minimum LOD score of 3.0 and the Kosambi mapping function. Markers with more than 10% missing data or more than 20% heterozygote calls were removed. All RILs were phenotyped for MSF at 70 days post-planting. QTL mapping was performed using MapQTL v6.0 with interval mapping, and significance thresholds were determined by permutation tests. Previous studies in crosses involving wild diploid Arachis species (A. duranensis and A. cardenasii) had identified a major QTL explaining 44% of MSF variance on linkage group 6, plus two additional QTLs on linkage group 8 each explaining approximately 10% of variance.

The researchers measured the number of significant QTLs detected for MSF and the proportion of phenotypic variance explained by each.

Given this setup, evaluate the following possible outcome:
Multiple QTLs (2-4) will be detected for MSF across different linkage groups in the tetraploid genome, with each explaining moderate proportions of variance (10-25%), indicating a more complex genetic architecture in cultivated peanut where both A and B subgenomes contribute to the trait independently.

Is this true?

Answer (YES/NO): NO